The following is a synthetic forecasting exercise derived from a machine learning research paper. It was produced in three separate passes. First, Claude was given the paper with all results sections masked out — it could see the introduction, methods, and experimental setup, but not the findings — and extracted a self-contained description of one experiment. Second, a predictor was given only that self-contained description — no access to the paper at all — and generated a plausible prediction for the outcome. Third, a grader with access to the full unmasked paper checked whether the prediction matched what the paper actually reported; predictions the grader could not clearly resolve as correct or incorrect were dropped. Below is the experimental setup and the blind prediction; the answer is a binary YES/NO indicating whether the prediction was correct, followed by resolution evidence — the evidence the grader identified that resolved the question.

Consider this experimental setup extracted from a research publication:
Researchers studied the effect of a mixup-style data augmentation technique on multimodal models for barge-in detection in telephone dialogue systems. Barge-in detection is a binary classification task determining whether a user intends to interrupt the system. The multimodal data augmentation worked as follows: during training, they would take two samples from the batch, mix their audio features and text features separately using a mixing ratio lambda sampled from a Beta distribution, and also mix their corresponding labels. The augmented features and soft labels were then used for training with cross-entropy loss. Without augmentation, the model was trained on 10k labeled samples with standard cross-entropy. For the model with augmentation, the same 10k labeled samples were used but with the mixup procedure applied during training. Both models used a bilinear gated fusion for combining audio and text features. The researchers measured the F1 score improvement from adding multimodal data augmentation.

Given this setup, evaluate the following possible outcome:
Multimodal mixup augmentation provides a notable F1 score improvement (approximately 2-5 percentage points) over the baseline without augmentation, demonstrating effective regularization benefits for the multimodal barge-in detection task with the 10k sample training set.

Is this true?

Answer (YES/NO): NO